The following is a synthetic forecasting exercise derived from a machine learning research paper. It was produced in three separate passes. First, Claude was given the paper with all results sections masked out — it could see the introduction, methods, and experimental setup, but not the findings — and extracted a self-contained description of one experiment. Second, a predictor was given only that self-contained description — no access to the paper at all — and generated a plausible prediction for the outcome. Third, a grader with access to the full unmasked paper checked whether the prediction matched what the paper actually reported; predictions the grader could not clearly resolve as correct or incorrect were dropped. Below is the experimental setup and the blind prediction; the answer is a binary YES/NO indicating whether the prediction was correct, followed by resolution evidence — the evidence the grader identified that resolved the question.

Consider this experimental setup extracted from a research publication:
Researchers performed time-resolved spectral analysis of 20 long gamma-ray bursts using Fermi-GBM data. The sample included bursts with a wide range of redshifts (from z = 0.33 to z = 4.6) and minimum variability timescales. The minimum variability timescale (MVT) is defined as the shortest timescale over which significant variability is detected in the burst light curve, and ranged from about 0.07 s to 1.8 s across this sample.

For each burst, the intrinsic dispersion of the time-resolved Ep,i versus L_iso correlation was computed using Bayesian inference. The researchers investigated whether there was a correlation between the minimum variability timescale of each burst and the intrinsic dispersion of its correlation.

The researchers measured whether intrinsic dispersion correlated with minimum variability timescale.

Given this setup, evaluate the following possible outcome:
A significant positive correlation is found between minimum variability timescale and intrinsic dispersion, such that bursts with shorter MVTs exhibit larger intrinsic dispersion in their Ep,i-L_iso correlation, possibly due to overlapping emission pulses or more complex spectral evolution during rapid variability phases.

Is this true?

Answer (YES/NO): NO